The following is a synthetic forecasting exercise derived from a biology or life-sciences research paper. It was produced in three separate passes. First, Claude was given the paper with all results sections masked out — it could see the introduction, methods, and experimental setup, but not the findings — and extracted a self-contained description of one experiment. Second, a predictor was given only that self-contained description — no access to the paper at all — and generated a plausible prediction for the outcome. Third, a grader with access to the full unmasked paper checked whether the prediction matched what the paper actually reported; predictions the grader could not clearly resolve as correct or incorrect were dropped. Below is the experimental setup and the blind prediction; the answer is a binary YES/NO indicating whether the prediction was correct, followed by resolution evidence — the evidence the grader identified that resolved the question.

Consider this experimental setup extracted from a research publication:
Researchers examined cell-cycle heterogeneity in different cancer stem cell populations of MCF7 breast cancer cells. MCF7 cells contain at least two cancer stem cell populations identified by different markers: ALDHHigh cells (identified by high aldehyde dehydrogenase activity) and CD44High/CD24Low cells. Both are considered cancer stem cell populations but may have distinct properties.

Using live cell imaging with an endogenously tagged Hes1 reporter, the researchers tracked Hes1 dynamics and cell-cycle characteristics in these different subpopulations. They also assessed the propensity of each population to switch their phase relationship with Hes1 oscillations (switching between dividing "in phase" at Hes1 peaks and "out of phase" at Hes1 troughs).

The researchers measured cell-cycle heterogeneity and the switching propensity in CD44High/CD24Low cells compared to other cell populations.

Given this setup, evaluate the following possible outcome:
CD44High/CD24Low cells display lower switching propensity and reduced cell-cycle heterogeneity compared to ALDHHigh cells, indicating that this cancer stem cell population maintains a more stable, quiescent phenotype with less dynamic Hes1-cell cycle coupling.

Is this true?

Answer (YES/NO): NO